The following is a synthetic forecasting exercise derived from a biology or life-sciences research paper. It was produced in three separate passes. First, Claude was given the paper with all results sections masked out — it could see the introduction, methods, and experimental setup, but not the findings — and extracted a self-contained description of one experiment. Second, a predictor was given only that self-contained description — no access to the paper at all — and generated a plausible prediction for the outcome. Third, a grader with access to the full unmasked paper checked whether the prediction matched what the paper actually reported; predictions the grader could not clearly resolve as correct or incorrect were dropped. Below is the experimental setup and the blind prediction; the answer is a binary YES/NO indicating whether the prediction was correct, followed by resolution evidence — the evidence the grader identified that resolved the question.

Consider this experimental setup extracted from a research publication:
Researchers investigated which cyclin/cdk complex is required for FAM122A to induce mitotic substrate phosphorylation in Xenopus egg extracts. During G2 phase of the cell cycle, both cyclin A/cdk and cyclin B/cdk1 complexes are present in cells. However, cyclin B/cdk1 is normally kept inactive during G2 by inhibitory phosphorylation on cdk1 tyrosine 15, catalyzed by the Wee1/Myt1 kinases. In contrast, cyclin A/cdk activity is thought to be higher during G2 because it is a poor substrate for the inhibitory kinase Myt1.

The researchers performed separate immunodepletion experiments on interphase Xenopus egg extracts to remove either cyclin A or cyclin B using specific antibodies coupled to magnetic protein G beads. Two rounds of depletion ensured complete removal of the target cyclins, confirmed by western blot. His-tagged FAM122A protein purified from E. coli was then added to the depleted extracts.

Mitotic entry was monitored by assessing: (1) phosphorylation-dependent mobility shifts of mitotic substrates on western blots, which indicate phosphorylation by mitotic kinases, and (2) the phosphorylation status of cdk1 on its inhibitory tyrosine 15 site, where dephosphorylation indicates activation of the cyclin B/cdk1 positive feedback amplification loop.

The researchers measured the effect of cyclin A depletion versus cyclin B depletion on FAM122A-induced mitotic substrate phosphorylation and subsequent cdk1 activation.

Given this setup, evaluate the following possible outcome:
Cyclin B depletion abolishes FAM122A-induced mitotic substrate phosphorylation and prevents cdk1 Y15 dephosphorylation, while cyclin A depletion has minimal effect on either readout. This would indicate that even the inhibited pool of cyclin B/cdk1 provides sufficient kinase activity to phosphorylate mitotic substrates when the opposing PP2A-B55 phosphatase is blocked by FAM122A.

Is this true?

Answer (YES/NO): NO